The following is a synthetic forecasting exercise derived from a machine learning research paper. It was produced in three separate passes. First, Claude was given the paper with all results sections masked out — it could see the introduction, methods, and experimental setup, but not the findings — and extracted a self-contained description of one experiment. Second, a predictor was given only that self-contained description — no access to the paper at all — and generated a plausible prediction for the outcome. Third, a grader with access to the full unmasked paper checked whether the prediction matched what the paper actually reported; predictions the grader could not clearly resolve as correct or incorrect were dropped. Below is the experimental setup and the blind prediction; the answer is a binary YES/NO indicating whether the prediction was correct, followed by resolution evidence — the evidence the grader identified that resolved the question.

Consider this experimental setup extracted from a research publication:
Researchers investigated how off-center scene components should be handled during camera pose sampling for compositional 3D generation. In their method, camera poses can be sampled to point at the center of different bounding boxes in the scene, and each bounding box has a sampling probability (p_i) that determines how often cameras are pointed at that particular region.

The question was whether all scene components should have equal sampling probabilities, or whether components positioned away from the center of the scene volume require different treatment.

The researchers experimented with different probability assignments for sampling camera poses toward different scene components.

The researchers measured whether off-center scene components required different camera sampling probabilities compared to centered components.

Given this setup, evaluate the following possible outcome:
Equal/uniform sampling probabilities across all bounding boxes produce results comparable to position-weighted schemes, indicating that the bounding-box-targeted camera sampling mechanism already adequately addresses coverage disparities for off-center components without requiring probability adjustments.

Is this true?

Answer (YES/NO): NO